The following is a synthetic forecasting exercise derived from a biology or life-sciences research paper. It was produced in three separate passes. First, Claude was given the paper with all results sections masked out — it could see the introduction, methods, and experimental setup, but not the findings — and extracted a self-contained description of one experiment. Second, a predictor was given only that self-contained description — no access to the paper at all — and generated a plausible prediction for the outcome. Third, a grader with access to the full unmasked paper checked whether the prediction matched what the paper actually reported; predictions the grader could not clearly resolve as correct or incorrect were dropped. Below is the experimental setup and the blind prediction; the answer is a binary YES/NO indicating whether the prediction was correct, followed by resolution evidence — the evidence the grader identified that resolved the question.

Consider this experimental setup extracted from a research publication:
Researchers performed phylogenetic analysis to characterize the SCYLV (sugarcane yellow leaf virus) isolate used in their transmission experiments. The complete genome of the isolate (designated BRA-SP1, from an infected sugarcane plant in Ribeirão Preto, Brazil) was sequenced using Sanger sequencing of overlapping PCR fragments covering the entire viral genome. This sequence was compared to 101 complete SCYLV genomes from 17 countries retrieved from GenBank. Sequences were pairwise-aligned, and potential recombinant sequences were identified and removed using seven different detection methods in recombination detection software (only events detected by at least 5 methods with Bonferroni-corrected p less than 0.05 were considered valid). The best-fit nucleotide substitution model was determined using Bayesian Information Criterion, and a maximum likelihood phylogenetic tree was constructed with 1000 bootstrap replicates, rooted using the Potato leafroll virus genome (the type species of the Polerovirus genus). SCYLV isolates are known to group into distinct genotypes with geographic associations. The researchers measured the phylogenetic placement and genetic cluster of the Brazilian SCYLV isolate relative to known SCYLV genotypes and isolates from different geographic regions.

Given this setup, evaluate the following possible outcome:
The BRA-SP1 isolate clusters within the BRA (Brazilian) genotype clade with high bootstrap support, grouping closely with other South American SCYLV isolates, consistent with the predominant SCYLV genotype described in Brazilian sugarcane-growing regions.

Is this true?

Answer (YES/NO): YES